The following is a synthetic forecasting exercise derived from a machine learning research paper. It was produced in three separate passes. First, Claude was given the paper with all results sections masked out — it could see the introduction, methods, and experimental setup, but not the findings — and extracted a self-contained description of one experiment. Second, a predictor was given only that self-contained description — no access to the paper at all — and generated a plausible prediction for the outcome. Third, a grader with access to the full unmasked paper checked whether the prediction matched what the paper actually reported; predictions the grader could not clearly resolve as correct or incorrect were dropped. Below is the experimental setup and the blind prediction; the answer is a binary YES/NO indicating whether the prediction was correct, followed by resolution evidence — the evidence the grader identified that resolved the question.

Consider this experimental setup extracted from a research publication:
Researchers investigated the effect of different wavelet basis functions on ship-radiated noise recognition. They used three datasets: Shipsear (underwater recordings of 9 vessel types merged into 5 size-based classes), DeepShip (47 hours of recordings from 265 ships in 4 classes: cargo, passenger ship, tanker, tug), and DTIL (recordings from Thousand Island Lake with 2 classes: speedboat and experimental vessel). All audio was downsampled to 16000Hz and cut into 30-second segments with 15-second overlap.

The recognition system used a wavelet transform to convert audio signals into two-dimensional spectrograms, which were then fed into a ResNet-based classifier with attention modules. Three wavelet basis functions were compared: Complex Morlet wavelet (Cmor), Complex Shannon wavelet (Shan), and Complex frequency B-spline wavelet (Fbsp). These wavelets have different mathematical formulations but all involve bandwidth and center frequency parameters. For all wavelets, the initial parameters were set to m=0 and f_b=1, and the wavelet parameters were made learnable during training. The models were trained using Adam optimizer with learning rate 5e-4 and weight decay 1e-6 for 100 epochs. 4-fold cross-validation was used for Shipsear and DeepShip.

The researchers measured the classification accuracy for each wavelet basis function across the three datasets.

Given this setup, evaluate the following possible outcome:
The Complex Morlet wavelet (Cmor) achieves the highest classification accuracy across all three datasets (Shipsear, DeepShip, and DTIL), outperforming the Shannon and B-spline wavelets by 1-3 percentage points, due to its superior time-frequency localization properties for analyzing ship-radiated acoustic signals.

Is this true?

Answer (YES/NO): NO